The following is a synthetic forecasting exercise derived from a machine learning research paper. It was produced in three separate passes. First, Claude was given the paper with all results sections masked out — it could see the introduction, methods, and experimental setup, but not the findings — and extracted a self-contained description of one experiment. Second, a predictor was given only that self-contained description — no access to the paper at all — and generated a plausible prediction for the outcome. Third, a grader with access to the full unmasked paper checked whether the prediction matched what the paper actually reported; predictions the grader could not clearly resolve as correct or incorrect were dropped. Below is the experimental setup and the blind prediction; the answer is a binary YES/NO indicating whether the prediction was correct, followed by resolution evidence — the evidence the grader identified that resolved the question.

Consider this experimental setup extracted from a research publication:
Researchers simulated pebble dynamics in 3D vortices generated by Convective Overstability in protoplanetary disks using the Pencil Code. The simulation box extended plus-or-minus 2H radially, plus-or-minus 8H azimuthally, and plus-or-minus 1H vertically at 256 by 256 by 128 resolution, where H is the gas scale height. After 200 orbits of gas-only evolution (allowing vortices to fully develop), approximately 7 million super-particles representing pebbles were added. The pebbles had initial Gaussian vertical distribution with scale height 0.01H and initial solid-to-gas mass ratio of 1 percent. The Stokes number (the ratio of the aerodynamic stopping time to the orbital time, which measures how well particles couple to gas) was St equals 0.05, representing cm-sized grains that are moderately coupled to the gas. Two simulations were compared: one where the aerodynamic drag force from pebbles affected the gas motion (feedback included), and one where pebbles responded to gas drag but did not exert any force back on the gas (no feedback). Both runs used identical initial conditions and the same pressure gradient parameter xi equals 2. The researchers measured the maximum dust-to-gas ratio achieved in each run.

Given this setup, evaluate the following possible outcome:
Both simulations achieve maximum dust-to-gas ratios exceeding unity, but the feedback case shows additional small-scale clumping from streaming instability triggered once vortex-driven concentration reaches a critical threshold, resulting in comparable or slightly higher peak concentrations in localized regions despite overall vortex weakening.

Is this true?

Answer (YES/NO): NO